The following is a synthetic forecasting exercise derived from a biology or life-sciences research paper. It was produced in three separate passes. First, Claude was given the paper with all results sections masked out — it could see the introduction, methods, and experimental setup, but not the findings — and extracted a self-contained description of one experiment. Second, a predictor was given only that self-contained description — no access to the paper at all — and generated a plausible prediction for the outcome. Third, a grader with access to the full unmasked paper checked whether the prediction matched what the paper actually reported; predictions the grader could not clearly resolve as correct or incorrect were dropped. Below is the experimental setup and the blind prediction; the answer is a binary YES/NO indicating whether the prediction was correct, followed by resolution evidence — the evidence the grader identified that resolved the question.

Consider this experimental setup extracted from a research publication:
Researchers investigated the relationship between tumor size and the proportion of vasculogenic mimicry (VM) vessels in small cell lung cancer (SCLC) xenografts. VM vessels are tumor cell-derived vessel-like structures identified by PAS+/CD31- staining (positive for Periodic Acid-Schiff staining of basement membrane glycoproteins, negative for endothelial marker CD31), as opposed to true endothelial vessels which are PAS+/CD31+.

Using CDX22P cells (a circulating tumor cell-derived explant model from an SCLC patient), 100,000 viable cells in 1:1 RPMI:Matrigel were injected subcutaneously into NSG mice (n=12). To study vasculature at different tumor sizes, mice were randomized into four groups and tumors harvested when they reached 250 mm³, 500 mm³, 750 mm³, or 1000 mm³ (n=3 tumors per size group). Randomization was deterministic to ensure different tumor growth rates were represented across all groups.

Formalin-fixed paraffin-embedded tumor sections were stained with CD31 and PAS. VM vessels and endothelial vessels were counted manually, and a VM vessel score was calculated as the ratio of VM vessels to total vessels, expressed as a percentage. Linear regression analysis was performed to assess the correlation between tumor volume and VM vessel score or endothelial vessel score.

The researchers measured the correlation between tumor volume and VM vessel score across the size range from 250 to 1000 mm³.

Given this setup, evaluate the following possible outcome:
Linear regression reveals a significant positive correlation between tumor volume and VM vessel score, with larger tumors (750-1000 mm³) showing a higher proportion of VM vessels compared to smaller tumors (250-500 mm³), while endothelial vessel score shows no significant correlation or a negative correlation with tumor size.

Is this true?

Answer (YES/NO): YES